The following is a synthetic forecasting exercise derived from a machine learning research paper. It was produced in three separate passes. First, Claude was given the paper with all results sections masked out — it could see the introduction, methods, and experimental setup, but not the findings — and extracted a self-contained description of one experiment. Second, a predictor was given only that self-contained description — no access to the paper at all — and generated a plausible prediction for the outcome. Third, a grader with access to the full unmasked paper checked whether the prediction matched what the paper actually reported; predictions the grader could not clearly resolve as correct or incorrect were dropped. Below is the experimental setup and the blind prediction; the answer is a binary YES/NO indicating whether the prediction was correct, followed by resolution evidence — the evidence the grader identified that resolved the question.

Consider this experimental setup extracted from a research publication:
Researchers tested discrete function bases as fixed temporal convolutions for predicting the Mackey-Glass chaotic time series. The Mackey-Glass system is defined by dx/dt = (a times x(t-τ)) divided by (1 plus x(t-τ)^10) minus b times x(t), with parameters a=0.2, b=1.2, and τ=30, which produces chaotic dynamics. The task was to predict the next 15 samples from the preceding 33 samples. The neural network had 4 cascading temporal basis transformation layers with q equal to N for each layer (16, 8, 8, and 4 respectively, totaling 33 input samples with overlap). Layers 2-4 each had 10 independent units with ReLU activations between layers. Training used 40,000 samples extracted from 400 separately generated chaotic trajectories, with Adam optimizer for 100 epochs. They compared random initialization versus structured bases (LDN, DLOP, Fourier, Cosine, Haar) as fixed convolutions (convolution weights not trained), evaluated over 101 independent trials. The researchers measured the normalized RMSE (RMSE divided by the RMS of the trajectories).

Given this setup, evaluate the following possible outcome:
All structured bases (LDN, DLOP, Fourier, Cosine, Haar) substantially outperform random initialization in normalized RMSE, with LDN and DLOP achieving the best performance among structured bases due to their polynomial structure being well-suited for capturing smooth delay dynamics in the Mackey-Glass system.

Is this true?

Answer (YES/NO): NO